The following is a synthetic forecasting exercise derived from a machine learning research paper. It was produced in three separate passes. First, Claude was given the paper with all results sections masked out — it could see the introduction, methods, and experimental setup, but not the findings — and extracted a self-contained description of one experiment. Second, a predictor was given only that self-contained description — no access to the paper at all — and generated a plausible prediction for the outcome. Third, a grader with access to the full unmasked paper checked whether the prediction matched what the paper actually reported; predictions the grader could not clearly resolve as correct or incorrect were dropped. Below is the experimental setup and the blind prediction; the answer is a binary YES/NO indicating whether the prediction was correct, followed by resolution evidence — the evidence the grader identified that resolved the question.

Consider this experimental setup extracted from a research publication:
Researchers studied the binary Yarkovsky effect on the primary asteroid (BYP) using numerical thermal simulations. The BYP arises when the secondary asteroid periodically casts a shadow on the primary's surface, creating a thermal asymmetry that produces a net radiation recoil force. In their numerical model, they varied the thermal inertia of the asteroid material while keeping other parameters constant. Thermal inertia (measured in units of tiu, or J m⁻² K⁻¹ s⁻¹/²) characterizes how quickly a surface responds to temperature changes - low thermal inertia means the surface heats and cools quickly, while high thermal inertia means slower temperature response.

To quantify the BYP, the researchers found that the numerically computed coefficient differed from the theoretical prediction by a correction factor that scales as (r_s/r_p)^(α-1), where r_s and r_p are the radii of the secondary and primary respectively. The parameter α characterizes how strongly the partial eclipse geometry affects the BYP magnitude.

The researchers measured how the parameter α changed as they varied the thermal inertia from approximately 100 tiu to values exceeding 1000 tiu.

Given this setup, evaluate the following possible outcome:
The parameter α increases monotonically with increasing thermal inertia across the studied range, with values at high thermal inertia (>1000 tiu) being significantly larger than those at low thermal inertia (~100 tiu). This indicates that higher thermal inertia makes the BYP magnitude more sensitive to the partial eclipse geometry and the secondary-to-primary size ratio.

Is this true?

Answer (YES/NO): NO